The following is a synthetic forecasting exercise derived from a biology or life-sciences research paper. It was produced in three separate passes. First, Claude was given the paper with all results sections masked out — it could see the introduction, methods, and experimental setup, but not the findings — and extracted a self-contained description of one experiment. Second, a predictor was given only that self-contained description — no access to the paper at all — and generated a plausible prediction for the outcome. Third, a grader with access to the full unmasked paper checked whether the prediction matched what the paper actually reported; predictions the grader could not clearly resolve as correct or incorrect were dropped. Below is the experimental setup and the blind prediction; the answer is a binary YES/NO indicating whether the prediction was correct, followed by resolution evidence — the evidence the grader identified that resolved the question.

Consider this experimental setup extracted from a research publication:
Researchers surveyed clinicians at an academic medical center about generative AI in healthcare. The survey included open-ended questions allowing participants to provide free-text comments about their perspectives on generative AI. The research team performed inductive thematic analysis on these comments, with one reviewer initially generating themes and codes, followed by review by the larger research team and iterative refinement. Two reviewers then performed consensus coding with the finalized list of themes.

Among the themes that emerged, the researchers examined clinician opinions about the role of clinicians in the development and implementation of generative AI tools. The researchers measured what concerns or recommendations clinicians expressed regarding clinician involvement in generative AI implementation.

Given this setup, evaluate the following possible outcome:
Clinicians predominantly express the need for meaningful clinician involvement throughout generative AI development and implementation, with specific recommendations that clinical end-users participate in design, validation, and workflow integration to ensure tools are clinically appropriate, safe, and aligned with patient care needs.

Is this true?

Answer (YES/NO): NO